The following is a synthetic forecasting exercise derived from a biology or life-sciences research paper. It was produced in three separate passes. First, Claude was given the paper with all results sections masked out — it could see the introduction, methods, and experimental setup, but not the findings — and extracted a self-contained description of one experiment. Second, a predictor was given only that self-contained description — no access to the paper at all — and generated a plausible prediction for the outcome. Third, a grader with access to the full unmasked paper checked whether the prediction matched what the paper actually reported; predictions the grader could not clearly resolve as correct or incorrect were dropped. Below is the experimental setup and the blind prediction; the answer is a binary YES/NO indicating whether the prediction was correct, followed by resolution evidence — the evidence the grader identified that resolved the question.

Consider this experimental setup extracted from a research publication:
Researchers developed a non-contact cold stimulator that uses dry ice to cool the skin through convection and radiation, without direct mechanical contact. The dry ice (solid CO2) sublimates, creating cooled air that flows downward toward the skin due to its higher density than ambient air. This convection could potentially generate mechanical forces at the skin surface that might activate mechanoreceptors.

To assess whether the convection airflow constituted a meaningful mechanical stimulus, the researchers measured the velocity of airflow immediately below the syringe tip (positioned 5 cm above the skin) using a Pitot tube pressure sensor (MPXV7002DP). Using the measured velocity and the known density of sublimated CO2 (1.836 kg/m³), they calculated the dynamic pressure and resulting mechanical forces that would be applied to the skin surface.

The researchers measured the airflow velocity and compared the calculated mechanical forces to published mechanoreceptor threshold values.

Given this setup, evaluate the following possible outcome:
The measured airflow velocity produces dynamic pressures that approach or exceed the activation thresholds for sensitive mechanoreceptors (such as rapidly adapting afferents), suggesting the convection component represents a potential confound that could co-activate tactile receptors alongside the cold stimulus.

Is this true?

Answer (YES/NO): NO